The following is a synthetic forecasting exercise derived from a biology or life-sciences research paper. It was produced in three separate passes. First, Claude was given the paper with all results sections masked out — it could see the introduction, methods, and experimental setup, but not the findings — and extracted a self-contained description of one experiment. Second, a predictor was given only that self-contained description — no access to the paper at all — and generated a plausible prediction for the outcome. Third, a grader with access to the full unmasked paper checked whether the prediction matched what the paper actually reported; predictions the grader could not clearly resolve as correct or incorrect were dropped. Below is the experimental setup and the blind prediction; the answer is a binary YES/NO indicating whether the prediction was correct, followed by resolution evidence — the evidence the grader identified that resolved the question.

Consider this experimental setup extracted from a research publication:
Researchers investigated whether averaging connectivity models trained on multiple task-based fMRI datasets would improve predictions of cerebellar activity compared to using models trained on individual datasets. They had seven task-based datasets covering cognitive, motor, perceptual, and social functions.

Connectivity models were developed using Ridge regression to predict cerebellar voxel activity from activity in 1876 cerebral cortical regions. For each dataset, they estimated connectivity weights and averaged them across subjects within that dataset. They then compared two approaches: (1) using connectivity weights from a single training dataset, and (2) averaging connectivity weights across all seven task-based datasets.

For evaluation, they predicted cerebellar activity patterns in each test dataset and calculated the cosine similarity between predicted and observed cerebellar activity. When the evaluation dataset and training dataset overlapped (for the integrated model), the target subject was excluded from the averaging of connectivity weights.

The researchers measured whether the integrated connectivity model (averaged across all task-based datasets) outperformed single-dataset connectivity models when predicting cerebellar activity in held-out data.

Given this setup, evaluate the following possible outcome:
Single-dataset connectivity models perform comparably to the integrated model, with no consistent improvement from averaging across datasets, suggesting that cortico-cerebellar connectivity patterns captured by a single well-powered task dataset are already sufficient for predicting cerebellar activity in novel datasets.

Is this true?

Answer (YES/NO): NO